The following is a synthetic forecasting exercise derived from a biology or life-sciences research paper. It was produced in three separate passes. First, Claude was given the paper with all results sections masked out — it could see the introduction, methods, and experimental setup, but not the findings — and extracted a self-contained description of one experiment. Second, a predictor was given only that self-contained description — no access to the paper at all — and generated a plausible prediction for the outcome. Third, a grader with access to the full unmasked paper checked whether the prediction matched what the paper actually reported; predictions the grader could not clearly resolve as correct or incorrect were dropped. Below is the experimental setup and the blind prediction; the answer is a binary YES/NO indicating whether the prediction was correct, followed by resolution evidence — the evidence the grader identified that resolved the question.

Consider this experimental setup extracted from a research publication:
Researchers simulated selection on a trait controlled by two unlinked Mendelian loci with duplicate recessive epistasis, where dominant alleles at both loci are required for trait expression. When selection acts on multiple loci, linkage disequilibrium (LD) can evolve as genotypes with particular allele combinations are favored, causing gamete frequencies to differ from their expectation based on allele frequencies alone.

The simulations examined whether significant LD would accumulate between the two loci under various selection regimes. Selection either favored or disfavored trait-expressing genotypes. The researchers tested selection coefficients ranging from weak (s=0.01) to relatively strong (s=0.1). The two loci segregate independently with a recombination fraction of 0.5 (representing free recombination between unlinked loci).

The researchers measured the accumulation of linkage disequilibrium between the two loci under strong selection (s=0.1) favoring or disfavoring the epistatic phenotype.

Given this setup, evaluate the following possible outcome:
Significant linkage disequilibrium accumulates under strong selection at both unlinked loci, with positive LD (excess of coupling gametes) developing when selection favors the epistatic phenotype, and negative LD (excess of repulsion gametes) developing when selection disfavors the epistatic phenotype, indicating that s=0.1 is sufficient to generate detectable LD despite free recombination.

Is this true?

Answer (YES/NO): NO